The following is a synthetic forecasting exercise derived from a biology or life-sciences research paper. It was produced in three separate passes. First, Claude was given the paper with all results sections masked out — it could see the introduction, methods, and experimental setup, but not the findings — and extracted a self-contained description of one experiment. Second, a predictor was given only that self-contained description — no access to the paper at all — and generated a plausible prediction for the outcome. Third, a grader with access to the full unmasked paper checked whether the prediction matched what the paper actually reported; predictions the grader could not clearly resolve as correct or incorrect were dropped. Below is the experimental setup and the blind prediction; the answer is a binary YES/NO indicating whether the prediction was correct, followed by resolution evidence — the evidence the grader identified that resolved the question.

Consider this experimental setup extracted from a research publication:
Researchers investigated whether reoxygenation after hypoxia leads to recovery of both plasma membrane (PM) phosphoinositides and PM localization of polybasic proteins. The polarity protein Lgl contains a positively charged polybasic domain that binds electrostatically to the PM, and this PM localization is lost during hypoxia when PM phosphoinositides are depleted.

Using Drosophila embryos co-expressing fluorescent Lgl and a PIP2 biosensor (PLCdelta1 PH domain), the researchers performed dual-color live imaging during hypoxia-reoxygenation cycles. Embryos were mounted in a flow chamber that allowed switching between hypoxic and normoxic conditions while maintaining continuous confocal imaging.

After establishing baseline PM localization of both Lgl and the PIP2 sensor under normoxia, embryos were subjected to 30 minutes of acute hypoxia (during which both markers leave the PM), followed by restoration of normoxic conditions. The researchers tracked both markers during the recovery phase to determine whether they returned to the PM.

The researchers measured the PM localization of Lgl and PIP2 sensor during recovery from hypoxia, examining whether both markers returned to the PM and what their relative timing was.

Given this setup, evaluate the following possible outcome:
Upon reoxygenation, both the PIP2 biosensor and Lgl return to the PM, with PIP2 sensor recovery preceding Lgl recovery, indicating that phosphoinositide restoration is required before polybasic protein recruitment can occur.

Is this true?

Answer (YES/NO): YES